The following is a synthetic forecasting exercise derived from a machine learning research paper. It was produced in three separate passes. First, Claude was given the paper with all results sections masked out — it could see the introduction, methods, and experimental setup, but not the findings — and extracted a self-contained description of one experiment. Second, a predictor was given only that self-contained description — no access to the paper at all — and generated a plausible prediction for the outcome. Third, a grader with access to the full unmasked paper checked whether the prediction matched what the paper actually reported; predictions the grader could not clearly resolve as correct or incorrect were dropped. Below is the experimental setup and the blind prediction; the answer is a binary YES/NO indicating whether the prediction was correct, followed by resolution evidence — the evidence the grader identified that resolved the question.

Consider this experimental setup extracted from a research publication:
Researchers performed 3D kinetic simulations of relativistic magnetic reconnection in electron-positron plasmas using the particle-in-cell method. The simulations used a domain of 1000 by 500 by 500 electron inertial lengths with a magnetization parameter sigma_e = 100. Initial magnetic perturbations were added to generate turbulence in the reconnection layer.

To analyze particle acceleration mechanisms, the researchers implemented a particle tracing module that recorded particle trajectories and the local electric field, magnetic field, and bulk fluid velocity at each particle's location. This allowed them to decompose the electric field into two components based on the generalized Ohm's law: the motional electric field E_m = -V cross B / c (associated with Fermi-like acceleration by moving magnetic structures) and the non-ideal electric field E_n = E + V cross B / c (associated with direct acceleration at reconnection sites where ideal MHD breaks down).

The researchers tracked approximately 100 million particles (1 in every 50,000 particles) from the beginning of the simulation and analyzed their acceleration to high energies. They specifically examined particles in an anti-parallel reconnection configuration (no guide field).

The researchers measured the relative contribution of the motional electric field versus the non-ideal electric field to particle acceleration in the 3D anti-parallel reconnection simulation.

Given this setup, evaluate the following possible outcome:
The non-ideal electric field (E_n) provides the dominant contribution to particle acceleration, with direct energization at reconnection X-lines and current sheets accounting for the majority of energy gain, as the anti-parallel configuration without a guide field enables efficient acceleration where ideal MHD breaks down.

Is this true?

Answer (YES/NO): NO